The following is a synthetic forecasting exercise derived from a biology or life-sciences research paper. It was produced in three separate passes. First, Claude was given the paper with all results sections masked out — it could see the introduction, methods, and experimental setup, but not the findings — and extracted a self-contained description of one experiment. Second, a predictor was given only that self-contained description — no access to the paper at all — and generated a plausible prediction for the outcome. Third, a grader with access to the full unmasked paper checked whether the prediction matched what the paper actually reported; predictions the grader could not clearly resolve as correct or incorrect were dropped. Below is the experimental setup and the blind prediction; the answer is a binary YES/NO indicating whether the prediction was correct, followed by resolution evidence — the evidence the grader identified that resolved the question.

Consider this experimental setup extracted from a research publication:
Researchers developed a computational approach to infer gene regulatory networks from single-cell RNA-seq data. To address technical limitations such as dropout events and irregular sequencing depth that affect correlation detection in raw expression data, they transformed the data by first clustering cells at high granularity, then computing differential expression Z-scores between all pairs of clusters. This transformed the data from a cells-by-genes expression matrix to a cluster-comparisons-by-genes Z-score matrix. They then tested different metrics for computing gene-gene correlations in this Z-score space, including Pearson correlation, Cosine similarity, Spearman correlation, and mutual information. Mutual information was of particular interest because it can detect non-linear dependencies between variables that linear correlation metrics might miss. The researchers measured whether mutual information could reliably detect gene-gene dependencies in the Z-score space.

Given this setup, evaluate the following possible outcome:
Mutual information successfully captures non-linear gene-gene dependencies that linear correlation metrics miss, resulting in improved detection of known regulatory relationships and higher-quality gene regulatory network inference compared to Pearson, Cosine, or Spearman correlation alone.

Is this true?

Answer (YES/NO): NO